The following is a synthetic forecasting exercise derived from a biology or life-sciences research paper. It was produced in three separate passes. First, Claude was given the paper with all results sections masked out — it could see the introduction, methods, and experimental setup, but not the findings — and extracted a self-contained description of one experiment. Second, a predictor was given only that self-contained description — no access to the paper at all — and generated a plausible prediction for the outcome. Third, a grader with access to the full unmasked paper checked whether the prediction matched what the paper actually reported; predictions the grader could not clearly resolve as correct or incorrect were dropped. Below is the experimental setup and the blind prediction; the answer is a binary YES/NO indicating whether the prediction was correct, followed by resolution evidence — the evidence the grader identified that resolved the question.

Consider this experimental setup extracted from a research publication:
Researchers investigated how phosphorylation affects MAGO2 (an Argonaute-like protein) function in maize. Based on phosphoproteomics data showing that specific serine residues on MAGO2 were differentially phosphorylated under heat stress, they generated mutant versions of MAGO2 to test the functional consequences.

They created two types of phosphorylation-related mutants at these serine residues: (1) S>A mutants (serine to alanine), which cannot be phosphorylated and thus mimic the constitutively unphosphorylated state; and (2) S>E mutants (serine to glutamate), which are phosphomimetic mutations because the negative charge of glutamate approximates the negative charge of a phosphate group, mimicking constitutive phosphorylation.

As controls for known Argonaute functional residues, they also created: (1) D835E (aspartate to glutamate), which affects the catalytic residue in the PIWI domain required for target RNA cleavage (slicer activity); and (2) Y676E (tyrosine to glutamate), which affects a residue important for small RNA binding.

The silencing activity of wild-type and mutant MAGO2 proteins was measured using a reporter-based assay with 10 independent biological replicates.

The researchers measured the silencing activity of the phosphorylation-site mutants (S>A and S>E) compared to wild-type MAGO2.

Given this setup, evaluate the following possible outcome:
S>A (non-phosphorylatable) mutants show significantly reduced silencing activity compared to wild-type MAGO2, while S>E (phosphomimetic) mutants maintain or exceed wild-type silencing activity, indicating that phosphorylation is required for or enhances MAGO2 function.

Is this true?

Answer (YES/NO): NO